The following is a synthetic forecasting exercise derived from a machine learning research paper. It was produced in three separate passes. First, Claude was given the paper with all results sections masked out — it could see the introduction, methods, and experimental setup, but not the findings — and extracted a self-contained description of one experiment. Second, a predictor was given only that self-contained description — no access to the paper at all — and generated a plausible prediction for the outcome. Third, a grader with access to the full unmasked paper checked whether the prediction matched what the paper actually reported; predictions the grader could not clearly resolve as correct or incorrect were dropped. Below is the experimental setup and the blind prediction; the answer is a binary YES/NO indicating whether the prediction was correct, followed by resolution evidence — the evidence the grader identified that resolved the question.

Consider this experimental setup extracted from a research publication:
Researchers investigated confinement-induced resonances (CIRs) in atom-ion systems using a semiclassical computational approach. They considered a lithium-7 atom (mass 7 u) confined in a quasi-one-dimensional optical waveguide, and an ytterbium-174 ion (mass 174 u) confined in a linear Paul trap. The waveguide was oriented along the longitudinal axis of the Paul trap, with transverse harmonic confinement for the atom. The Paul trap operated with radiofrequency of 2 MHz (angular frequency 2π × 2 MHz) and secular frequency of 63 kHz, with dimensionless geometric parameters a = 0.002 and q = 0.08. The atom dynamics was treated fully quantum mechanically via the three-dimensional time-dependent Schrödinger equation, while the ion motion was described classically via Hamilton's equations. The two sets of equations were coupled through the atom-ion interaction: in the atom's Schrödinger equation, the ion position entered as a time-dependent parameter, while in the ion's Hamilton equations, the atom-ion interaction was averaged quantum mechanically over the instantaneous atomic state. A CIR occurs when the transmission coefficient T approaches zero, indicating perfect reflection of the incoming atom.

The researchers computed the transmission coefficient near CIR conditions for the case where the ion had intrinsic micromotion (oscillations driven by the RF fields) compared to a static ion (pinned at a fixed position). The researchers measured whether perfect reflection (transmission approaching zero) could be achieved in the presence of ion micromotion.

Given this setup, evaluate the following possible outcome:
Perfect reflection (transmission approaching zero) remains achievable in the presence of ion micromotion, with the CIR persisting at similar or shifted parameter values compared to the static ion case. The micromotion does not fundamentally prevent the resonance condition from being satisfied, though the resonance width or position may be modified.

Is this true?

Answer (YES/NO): YES